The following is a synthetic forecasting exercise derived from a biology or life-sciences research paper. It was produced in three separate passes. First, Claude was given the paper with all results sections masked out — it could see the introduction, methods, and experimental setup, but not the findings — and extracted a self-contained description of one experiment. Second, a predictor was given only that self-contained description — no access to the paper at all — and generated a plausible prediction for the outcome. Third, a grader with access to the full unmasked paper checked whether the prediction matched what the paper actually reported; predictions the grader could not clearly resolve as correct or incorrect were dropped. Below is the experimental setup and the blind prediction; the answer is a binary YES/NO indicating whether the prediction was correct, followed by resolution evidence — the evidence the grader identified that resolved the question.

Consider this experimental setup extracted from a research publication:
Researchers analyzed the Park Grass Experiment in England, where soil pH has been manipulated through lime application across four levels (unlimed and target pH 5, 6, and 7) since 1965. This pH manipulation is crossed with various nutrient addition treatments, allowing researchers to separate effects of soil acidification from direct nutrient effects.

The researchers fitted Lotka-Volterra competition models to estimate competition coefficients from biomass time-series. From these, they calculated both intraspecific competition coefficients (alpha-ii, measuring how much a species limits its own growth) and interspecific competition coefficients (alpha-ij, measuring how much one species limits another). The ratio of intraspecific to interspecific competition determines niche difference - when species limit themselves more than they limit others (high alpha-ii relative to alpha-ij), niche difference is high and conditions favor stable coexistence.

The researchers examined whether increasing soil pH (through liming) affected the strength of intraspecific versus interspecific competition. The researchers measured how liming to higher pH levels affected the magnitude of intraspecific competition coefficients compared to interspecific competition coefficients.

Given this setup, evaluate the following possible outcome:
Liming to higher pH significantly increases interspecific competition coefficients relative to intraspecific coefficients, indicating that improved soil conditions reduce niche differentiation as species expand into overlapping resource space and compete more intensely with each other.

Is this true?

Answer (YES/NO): NO